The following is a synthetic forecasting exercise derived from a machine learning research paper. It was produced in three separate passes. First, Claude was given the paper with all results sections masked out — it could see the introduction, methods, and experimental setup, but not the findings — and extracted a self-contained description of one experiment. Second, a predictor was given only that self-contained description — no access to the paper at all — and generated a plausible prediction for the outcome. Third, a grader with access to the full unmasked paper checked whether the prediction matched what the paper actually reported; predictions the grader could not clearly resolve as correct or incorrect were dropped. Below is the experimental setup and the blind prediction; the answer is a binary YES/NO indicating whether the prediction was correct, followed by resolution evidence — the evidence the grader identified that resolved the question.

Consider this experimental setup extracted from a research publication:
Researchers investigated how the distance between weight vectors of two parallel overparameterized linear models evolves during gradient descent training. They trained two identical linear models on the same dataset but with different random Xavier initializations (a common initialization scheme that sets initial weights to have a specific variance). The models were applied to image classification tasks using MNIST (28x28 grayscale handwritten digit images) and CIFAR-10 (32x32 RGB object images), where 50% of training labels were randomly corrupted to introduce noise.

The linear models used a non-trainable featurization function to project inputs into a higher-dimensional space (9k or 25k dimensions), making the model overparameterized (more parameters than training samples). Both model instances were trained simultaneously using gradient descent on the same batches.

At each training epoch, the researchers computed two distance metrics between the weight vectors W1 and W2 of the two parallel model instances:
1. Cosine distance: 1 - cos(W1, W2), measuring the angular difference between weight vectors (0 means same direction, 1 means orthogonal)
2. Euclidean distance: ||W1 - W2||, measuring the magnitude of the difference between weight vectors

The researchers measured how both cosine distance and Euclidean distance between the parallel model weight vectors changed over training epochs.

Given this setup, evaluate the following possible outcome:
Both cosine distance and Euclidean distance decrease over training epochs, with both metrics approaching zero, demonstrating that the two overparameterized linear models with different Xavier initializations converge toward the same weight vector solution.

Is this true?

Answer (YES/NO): NO